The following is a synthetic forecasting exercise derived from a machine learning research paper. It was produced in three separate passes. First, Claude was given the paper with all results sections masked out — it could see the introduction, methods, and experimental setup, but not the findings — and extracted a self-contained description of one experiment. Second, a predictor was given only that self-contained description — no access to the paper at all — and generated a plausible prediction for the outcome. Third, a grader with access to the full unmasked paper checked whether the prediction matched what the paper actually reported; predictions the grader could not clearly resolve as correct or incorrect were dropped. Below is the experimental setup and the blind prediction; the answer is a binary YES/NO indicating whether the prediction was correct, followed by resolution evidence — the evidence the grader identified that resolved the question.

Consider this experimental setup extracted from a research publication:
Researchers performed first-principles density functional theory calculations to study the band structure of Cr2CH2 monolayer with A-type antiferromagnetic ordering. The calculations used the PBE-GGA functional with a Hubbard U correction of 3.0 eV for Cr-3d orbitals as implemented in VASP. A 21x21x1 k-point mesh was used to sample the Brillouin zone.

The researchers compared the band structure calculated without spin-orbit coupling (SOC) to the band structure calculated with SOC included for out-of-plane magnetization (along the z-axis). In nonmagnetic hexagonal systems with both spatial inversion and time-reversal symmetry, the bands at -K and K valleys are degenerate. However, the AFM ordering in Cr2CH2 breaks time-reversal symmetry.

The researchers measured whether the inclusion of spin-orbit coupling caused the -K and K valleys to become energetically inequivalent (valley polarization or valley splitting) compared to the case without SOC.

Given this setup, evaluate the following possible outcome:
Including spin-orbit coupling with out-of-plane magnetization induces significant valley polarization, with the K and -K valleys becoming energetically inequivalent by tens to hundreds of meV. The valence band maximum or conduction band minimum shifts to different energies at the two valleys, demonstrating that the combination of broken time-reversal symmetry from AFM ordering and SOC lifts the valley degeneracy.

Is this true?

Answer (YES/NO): YES